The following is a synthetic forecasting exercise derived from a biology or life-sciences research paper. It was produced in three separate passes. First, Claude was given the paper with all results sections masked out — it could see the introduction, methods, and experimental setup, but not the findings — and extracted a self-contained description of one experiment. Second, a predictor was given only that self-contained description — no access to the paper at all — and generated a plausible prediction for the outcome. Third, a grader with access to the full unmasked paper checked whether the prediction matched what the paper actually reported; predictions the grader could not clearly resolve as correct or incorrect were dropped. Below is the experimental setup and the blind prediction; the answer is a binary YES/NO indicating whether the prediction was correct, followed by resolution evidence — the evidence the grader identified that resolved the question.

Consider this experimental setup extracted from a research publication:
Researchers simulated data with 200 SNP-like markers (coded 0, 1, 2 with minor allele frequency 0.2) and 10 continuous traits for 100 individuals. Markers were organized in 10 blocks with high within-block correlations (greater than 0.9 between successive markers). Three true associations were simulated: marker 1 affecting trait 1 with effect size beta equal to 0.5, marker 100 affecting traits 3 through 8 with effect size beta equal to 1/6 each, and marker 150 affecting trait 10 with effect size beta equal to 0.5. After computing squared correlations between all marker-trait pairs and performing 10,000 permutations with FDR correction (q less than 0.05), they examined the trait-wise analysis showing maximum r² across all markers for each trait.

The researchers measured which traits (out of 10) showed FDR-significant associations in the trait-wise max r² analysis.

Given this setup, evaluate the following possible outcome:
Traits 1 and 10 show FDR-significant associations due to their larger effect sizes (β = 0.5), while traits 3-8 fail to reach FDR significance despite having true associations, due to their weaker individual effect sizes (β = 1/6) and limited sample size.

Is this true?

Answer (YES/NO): YES